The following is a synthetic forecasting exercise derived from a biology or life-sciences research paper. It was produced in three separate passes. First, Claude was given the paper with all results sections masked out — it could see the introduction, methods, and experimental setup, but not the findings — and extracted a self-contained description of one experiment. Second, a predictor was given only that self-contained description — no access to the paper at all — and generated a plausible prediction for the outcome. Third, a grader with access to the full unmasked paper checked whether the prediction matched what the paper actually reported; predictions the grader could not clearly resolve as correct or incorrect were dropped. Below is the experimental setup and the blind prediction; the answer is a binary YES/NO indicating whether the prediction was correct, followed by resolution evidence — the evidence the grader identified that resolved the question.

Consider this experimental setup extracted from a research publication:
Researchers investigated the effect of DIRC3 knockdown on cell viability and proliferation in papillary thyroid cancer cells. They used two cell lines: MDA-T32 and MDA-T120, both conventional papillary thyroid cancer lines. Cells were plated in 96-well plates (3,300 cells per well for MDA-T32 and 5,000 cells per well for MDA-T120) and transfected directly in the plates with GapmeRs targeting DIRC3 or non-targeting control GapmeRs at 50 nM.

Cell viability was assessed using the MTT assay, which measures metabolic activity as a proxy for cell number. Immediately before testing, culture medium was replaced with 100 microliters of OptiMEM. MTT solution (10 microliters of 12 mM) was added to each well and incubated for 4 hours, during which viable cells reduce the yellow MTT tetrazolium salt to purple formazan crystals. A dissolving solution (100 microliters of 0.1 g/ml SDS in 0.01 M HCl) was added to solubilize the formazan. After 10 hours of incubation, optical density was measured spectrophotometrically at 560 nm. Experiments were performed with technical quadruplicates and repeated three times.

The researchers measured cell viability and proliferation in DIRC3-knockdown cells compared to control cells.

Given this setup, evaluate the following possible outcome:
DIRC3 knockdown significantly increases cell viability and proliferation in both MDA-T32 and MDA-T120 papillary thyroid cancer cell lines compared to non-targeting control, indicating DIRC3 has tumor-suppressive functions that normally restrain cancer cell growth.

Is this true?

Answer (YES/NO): NO